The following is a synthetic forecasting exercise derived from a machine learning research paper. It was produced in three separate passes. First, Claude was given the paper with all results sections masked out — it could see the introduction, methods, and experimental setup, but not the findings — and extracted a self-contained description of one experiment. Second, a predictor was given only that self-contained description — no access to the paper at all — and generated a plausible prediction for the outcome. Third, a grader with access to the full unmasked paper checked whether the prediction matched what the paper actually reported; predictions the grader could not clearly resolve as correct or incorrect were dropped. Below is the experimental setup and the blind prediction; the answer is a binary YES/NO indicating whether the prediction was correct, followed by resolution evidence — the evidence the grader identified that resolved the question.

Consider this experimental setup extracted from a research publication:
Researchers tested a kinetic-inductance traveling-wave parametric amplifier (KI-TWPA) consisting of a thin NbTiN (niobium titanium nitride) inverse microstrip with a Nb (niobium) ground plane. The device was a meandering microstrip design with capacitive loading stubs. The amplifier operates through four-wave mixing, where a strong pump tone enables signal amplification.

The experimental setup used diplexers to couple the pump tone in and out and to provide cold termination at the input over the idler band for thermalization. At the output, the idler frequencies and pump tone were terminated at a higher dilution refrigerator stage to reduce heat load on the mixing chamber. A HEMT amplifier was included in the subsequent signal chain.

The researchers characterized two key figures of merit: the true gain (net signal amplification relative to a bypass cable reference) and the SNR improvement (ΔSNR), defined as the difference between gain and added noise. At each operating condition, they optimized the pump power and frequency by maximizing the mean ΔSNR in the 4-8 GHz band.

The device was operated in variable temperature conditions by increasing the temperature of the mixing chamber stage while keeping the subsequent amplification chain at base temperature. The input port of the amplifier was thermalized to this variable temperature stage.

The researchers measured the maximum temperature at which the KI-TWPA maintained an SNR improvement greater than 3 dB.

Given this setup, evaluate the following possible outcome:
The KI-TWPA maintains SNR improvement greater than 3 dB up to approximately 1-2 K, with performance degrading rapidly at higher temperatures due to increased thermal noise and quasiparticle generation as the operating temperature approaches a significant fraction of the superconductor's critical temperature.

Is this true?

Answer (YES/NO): YES